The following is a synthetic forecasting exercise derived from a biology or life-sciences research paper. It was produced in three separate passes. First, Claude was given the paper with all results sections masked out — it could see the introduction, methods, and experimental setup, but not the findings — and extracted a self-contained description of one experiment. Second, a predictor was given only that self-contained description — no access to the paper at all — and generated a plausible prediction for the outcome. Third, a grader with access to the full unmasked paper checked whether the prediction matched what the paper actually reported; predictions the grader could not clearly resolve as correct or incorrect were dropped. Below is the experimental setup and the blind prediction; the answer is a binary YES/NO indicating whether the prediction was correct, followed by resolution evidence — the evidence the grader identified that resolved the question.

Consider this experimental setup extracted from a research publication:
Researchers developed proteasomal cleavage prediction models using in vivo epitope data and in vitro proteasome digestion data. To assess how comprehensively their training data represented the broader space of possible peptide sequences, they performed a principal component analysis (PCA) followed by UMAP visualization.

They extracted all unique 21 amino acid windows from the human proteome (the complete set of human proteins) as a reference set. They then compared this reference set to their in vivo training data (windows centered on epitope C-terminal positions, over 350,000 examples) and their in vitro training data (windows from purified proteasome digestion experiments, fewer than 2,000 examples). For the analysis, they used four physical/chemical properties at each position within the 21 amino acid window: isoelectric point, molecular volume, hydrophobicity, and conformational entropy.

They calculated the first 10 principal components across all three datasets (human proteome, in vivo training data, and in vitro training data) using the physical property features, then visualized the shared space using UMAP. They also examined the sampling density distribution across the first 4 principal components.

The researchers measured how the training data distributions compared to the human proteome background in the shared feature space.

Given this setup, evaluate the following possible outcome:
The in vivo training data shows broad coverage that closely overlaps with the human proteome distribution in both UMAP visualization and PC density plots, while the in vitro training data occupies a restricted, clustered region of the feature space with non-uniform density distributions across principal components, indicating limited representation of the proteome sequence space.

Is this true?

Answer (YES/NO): YES